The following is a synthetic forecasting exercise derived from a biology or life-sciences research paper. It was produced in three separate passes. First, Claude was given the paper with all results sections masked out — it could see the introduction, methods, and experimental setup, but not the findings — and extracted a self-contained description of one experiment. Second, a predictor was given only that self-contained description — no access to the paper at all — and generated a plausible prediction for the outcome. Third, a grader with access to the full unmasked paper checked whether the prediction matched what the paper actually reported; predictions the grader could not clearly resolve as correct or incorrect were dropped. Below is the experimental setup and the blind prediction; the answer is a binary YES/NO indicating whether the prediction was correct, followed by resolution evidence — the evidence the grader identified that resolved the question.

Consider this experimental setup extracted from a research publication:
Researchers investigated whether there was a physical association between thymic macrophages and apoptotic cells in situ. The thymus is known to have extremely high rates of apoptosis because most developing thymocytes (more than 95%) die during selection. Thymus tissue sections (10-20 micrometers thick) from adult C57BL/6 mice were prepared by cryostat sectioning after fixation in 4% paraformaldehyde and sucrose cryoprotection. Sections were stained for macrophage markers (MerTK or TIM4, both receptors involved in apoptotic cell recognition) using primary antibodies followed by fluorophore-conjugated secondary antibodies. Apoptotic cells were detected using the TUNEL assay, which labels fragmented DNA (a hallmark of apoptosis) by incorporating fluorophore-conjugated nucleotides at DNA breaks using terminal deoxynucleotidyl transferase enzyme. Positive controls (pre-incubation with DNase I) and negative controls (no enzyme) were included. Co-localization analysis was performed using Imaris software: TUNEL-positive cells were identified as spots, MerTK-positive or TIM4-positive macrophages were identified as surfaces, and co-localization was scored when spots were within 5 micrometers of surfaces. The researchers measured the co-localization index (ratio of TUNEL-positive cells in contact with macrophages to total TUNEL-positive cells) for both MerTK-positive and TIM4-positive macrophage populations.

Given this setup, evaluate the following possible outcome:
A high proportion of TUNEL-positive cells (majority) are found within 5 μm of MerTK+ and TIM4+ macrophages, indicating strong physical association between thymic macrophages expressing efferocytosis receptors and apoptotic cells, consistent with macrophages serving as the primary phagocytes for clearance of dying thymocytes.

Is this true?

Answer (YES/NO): YES